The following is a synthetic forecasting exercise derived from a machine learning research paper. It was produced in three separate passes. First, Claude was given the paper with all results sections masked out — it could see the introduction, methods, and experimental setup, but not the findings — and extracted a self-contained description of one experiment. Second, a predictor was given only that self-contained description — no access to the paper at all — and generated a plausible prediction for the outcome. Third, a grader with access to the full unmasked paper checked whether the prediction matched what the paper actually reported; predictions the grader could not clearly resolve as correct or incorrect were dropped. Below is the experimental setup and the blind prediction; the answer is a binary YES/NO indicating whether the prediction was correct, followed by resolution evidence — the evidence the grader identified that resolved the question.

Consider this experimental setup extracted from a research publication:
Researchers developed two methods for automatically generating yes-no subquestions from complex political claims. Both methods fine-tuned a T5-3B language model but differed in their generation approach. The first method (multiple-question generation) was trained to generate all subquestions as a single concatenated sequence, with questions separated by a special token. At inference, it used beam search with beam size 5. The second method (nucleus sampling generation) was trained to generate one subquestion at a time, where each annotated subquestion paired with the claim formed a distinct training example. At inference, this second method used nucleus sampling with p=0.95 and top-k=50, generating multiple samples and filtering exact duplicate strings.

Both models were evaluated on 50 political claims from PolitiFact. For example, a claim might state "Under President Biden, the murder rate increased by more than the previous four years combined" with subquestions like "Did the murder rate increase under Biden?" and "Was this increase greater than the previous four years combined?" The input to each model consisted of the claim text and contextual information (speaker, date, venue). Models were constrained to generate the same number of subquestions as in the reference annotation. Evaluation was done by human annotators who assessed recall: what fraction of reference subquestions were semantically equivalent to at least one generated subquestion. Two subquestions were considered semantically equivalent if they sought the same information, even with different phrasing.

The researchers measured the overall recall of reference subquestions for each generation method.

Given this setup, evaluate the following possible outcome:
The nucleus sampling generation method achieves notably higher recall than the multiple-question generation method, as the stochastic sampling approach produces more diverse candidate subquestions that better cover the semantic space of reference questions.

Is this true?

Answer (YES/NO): NO